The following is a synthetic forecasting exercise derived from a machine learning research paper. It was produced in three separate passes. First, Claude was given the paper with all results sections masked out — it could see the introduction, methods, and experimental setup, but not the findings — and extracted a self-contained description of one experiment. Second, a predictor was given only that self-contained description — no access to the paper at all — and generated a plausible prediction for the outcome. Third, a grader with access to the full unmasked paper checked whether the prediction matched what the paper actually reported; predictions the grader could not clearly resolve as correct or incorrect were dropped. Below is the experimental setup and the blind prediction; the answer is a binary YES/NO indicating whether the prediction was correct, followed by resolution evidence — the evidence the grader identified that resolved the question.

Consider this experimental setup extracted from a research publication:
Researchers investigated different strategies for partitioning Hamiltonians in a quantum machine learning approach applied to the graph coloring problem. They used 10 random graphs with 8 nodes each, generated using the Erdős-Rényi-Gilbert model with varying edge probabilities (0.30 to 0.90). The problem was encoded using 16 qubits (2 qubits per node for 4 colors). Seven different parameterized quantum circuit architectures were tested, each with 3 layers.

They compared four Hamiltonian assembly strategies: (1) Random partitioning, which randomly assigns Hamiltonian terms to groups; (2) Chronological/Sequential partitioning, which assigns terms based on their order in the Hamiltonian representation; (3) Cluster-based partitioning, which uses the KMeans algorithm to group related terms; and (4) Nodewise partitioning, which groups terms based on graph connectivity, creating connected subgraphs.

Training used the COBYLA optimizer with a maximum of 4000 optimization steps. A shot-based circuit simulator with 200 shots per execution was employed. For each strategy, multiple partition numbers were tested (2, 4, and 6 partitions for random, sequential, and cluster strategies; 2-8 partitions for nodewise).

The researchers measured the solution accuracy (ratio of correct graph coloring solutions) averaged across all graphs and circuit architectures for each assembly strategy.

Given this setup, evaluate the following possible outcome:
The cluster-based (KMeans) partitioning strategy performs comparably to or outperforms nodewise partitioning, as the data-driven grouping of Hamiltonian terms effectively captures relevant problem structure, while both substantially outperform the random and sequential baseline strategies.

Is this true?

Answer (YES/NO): NO